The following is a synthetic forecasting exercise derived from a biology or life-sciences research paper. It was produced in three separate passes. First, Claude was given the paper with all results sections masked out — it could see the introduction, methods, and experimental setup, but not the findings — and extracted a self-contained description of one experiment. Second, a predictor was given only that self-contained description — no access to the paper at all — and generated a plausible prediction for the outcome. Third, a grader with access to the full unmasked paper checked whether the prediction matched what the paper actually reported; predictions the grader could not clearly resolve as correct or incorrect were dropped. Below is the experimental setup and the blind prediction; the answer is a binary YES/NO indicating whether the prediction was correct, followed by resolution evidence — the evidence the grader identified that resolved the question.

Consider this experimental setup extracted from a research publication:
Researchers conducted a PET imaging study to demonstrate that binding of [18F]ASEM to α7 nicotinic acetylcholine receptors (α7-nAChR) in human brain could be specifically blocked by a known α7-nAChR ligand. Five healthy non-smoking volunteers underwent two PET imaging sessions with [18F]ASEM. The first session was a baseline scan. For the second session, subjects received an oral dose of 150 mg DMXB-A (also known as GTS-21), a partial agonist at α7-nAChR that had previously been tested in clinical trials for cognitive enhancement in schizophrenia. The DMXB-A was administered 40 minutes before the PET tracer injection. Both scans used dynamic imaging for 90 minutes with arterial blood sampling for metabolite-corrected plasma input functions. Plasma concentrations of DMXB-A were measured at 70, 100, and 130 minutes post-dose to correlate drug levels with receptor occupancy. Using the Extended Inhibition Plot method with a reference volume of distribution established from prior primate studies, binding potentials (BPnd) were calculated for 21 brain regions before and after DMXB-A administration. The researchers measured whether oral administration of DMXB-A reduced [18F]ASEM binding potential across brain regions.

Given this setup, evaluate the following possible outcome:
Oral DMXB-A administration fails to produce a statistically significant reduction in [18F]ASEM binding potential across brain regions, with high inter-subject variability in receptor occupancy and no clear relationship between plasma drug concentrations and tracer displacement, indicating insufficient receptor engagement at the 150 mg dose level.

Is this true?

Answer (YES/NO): NO